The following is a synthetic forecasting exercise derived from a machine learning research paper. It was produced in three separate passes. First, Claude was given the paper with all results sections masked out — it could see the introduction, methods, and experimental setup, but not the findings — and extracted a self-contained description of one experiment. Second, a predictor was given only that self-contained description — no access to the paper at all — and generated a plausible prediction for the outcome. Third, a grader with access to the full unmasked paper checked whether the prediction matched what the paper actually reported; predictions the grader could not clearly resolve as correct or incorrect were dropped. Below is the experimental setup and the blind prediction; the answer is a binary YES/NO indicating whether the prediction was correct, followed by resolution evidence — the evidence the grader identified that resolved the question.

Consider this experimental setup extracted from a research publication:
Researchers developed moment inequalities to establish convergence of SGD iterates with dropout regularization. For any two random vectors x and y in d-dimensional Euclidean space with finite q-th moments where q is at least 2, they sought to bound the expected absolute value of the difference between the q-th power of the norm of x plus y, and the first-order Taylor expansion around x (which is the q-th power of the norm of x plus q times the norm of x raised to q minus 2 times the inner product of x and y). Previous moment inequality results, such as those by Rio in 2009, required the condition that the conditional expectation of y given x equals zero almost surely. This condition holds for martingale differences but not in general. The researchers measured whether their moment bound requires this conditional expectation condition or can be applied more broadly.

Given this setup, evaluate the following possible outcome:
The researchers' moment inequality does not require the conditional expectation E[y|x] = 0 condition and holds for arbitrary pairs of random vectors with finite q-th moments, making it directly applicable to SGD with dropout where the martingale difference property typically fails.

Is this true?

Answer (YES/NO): YES